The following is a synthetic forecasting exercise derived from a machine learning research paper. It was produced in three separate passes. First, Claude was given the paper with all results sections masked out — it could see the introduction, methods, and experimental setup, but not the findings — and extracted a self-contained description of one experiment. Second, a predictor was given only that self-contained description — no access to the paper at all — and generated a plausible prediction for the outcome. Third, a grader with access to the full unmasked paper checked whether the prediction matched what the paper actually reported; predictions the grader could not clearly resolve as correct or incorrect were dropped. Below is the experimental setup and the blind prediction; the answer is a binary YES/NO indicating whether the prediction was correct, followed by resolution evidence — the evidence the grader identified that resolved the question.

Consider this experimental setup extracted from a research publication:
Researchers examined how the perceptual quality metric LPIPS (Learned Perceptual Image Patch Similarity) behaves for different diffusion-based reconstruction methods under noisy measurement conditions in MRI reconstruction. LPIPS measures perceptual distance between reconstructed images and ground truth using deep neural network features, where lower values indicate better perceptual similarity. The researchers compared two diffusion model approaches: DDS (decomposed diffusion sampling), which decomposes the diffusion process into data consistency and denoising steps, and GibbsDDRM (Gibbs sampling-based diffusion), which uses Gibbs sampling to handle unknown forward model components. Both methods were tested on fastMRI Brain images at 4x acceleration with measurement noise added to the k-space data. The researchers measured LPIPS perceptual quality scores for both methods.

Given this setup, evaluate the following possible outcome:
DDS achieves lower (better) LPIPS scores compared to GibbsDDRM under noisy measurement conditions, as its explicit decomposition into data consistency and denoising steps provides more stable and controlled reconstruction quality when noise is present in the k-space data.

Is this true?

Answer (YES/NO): YES